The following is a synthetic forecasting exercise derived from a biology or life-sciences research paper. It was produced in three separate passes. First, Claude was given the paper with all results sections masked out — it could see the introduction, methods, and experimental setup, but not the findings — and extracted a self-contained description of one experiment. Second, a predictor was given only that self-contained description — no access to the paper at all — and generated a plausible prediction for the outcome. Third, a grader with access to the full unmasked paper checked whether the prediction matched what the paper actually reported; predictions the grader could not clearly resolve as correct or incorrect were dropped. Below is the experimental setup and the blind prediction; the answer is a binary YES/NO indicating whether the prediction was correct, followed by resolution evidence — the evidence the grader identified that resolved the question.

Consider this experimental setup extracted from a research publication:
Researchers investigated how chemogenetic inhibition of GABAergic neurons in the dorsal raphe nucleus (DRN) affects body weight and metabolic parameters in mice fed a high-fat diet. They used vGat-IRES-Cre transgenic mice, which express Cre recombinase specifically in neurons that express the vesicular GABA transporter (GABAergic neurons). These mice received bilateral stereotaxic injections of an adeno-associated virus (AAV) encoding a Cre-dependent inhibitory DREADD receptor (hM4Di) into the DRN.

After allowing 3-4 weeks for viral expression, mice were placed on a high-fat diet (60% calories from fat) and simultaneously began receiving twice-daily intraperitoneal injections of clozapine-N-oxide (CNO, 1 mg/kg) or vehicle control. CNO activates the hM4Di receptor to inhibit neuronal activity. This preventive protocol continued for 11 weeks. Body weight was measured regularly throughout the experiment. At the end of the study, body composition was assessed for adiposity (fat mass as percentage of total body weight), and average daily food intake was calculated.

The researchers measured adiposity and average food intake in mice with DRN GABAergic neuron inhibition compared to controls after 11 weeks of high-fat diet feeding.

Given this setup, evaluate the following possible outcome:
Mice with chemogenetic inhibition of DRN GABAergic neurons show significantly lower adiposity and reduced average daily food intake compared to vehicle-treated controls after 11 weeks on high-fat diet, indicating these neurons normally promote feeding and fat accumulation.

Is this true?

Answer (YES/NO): YES